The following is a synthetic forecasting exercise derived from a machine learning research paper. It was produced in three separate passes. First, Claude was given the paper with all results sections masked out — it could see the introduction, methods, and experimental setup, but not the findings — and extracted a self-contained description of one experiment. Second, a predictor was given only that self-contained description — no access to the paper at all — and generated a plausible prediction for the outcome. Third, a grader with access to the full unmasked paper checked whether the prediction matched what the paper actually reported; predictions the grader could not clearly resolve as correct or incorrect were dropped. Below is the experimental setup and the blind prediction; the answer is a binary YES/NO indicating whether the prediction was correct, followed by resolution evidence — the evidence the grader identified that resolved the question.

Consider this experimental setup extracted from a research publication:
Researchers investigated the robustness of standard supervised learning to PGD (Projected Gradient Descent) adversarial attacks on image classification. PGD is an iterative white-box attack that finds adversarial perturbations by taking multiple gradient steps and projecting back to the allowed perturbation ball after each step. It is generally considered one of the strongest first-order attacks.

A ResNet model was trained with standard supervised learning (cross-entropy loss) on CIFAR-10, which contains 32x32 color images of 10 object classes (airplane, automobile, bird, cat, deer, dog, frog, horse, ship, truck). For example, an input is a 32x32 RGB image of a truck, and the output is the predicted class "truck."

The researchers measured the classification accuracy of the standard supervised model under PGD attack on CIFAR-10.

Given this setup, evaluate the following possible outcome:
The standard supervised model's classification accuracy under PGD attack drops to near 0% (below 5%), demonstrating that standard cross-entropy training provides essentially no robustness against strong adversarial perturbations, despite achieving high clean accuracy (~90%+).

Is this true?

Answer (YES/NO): NO